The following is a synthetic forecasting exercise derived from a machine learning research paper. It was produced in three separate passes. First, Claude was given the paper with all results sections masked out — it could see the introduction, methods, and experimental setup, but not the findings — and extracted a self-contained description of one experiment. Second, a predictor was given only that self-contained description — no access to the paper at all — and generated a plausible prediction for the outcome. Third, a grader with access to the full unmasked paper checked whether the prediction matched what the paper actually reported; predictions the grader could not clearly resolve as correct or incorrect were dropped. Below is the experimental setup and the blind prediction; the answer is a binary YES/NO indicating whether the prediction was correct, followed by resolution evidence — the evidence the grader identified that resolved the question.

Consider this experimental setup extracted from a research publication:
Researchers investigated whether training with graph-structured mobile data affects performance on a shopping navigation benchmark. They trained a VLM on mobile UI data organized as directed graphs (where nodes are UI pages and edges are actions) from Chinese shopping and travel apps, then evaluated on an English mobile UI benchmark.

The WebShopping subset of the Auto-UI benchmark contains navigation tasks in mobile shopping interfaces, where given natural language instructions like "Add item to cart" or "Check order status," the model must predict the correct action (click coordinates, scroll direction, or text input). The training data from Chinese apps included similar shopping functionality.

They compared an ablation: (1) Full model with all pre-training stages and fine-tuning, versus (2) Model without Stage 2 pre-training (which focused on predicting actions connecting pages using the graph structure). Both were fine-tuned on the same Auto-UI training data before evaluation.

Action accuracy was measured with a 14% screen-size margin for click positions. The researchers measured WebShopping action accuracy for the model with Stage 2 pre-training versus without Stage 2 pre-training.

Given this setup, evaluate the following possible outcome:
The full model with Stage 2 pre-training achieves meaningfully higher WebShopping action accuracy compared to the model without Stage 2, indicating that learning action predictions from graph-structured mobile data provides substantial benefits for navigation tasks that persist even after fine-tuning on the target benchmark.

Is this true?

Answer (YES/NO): YES